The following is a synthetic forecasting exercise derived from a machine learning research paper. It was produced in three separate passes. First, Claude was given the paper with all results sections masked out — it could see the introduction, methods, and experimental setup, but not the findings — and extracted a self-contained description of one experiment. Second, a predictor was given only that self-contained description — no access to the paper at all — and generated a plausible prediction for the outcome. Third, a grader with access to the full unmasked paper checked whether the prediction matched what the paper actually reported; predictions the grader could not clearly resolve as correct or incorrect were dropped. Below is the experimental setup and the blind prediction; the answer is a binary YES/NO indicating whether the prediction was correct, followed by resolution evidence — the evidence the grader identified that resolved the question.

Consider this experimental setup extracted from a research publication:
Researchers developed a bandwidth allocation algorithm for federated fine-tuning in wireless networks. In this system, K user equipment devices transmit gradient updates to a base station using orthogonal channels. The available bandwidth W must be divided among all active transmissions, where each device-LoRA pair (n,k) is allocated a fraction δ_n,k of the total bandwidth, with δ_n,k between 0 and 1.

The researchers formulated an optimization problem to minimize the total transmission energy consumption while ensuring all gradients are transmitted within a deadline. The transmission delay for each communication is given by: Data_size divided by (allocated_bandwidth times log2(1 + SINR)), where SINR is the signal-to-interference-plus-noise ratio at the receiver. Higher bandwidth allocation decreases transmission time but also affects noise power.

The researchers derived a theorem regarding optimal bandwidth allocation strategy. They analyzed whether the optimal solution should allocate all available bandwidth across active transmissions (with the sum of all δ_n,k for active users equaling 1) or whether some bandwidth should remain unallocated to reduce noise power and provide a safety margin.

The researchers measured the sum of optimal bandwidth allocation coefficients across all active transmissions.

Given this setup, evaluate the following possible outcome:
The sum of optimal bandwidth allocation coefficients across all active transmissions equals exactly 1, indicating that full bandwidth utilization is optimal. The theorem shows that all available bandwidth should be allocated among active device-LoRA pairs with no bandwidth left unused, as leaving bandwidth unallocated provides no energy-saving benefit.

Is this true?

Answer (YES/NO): YES